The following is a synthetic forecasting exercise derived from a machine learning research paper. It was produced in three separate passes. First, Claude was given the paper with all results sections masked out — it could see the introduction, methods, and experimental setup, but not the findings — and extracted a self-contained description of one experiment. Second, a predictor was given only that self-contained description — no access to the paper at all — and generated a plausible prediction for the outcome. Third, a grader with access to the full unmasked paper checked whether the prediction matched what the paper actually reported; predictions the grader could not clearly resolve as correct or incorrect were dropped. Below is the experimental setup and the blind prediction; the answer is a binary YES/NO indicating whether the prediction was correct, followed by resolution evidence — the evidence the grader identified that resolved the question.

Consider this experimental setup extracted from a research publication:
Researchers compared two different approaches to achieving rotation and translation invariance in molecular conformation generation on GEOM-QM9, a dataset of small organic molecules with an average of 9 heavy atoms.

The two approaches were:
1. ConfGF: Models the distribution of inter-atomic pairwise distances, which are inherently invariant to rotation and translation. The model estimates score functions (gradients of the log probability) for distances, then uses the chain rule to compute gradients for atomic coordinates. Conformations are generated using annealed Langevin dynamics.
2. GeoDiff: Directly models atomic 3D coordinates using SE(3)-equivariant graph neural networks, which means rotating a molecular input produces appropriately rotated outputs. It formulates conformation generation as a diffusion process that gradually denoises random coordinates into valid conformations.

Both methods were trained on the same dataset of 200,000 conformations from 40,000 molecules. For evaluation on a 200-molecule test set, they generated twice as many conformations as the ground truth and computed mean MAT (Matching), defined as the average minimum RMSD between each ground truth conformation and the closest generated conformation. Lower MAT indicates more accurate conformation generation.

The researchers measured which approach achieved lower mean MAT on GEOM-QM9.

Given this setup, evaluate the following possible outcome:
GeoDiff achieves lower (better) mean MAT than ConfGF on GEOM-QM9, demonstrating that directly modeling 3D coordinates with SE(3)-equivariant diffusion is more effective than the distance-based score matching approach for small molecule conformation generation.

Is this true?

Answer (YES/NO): YES